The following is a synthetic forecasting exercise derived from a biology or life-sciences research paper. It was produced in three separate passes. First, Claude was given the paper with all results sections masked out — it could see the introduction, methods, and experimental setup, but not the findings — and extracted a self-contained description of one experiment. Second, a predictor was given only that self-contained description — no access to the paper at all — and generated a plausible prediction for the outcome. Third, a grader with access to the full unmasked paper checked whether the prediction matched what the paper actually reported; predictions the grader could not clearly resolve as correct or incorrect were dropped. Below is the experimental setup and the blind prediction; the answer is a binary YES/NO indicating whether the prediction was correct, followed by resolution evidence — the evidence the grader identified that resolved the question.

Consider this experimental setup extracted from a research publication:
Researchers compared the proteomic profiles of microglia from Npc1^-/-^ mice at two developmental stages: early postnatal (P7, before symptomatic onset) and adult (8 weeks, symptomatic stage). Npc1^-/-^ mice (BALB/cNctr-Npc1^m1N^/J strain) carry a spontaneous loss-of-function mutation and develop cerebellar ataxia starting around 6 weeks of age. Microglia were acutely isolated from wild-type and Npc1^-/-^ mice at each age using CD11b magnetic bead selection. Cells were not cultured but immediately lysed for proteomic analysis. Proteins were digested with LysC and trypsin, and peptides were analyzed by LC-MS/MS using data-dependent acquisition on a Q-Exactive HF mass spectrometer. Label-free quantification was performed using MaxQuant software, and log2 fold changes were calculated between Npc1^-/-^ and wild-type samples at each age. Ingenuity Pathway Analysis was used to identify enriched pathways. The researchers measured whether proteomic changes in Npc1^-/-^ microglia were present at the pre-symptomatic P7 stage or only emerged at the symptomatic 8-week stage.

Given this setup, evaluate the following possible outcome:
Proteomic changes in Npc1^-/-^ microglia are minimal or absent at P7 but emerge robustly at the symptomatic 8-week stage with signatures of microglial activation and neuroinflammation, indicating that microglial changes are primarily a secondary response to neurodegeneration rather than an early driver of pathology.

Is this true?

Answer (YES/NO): NO